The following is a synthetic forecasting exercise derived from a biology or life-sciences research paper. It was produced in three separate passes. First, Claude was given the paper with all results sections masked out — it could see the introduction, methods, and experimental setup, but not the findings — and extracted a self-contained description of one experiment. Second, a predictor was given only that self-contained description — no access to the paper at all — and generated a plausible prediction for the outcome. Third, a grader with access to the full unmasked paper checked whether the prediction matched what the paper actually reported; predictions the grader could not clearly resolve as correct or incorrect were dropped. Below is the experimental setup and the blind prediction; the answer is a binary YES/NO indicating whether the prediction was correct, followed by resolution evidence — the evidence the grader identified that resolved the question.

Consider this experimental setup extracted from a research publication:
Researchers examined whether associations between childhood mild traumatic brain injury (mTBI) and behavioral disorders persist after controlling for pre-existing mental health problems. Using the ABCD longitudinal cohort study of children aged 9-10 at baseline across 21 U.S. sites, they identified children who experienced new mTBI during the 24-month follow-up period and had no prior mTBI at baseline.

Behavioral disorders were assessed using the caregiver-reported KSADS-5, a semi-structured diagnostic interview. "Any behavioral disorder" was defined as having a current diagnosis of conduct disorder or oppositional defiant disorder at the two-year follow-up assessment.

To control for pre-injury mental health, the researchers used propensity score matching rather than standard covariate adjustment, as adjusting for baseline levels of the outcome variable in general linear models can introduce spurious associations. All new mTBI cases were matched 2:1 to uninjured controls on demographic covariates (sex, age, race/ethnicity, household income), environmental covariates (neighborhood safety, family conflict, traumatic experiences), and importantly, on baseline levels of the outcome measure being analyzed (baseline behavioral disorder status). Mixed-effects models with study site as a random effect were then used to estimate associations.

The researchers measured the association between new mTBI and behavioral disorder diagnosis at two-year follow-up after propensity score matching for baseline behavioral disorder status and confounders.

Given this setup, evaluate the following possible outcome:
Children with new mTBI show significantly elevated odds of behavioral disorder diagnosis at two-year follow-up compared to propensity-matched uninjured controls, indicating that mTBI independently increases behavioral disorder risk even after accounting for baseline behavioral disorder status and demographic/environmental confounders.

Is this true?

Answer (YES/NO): NO